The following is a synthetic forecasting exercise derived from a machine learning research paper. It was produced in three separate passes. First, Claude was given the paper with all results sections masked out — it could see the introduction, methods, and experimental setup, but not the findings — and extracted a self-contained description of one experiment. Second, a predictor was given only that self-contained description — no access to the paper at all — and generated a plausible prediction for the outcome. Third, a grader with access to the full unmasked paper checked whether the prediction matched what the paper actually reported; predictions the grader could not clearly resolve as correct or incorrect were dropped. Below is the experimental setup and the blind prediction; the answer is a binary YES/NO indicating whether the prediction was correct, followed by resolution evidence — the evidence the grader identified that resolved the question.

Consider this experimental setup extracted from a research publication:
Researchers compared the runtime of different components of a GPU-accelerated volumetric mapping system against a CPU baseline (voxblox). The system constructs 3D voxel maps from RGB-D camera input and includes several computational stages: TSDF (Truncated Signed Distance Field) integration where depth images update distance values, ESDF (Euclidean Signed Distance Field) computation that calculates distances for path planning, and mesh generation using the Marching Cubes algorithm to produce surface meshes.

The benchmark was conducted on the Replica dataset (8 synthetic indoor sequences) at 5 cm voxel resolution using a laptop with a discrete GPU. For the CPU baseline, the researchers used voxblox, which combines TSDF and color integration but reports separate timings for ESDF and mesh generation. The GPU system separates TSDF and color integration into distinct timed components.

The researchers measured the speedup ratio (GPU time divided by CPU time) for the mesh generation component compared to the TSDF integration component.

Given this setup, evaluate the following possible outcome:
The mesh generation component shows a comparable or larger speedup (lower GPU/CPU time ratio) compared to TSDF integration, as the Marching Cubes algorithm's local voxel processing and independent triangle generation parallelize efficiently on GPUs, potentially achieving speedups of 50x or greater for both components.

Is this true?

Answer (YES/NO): NO